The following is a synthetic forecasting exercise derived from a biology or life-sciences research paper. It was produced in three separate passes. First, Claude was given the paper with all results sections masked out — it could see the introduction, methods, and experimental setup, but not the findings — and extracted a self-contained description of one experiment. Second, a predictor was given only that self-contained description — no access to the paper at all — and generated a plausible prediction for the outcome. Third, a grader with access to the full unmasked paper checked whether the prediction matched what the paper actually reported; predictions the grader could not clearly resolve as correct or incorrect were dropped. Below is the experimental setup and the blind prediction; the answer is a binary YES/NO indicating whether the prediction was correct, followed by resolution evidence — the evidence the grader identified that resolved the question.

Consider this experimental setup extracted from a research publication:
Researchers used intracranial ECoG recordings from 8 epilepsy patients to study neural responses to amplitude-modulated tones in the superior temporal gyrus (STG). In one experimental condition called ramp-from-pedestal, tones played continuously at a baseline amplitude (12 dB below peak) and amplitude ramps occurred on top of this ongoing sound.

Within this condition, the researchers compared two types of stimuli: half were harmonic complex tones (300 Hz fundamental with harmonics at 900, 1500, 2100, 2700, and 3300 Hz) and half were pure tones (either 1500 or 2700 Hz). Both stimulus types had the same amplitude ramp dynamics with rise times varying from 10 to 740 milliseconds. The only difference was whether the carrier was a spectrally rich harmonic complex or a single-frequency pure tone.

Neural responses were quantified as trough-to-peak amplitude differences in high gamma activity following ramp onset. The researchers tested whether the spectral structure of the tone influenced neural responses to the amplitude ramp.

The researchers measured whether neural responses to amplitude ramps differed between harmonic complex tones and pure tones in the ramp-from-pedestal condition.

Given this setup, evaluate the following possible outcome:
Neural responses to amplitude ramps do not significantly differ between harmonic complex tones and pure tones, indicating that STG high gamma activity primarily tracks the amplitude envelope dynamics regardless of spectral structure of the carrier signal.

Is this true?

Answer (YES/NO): YES